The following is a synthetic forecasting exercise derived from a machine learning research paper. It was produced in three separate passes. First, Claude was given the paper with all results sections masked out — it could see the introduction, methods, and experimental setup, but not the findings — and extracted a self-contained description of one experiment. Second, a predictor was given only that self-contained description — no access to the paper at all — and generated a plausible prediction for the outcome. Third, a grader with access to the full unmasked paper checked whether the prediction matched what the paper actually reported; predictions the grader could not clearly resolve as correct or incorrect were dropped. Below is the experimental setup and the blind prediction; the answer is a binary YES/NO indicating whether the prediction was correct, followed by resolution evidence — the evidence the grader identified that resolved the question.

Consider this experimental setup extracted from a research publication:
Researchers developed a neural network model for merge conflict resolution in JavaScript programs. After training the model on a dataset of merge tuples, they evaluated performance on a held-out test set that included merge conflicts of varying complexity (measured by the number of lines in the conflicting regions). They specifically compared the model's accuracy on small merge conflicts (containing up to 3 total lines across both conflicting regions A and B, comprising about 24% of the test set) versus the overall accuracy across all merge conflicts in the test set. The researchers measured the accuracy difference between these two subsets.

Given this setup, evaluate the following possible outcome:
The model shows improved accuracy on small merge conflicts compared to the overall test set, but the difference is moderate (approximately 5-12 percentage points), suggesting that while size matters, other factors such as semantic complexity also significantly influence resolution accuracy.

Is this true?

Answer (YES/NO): NO